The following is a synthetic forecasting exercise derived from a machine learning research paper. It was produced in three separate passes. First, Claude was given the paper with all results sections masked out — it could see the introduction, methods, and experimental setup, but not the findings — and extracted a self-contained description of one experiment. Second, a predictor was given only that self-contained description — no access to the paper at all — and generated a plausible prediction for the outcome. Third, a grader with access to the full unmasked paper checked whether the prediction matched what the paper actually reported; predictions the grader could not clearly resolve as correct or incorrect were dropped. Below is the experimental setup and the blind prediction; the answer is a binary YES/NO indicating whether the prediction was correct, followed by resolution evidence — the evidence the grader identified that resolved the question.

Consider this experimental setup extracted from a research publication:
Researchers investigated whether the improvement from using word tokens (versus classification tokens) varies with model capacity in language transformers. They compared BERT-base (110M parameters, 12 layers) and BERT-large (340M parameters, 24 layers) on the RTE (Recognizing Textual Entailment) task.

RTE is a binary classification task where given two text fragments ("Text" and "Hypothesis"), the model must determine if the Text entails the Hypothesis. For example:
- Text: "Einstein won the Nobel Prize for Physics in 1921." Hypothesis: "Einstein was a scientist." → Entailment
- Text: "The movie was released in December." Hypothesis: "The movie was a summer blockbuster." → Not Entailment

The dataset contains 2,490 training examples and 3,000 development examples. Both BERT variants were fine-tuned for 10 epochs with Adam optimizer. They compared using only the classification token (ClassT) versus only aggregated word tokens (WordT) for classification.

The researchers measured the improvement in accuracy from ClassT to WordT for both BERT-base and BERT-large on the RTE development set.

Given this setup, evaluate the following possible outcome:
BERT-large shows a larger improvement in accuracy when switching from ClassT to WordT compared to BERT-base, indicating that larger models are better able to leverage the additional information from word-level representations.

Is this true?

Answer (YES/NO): NO